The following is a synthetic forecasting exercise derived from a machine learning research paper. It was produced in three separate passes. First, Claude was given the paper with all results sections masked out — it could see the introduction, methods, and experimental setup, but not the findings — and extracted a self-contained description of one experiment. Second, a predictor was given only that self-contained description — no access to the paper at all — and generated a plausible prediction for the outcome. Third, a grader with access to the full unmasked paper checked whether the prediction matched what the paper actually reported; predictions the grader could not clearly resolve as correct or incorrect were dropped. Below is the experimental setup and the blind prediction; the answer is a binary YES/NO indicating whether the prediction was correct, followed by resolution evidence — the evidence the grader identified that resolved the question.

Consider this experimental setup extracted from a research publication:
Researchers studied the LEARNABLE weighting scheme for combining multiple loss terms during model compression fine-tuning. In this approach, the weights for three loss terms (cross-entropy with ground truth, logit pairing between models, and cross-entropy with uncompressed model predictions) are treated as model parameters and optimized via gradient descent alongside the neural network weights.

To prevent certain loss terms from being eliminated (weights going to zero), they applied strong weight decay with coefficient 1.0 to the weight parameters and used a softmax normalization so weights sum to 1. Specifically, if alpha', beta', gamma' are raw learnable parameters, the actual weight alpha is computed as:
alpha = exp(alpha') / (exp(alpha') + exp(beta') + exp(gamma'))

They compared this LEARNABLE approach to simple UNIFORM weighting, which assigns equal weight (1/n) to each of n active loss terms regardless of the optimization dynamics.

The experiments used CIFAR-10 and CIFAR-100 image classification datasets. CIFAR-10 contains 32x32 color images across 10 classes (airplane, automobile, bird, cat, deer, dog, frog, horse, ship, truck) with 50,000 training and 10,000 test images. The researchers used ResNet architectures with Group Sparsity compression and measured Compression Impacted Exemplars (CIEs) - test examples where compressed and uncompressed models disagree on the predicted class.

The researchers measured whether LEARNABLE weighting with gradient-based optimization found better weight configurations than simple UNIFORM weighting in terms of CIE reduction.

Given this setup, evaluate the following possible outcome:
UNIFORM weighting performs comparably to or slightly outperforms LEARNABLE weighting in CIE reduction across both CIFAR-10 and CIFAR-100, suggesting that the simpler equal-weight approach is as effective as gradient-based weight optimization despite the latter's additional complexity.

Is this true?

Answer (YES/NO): YES